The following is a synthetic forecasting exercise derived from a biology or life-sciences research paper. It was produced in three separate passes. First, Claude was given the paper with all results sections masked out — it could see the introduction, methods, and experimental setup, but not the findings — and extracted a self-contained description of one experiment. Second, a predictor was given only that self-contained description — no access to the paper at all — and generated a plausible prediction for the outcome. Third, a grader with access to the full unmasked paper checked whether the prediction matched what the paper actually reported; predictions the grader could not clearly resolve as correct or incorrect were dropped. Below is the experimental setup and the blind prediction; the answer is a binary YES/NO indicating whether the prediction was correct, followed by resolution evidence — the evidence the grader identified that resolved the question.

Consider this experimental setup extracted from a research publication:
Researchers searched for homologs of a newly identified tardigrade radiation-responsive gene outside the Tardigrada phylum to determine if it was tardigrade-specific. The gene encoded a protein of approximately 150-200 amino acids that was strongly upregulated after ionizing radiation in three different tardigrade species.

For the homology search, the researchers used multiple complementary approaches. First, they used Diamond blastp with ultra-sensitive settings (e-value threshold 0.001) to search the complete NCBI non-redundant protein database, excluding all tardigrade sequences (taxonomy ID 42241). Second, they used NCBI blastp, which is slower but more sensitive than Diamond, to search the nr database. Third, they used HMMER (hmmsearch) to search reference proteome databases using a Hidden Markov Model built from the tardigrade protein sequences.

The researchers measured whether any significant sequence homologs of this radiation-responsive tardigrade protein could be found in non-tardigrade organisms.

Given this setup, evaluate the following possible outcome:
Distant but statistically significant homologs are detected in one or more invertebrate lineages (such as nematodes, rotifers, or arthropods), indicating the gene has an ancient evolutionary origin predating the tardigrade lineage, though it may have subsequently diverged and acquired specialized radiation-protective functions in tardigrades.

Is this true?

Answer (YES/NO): NO